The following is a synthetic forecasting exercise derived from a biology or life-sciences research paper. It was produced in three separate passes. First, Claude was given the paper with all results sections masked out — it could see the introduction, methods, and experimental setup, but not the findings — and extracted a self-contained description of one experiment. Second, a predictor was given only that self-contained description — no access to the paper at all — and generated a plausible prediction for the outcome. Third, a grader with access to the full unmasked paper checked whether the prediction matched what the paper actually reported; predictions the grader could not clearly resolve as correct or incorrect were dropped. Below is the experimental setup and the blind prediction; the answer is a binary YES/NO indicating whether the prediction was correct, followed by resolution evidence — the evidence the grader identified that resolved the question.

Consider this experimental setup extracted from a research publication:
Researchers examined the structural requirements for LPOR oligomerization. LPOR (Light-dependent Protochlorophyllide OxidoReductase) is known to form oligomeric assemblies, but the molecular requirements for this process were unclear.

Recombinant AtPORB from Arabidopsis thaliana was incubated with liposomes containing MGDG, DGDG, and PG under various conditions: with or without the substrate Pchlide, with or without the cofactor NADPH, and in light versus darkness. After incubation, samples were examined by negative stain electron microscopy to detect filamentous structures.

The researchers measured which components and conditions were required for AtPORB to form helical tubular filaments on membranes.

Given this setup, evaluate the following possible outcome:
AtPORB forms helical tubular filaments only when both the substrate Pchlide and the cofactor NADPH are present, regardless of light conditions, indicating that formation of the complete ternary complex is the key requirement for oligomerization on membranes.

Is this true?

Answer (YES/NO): NO